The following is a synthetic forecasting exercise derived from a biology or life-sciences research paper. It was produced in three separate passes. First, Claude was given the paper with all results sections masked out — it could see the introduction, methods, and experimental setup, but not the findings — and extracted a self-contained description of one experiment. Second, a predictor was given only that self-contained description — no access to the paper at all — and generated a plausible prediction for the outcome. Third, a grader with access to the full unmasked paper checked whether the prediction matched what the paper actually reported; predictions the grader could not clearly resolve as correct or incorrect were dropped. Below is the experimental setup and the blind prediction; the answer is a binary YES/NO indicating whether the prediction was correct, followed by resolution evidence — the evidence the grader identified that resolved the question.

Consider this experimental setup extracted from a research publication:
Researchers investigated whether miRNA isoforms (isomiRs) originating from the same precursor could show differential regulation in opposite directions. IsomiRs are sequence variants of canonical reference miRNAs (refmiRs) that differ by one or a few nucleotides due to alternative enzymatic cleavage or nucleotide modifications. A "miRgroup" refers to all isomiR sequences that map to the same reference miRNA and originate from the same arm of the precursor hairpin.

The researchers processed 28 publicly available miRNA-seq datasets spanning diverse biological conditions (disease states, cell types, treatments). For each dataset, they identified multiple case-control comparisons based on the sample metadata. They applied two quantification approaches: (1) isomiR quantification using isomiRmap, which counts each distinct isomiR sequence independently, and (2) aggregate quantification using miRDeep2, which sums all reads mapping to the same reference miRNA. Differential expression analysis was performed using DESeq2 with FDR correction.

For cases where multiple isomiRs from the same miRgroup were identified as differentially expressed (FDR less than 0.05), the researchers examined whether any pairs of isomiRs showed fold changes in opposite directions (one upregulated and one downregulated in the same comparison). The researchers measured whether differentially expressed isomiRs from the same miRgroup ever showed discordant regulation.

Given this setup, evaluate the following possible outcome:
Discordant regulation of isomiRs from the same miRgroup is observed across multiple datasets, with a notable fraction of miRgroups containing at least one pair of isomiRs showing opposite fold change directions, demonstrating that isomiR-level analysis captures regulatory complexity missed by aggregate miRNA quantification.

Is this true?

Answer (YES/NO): YES